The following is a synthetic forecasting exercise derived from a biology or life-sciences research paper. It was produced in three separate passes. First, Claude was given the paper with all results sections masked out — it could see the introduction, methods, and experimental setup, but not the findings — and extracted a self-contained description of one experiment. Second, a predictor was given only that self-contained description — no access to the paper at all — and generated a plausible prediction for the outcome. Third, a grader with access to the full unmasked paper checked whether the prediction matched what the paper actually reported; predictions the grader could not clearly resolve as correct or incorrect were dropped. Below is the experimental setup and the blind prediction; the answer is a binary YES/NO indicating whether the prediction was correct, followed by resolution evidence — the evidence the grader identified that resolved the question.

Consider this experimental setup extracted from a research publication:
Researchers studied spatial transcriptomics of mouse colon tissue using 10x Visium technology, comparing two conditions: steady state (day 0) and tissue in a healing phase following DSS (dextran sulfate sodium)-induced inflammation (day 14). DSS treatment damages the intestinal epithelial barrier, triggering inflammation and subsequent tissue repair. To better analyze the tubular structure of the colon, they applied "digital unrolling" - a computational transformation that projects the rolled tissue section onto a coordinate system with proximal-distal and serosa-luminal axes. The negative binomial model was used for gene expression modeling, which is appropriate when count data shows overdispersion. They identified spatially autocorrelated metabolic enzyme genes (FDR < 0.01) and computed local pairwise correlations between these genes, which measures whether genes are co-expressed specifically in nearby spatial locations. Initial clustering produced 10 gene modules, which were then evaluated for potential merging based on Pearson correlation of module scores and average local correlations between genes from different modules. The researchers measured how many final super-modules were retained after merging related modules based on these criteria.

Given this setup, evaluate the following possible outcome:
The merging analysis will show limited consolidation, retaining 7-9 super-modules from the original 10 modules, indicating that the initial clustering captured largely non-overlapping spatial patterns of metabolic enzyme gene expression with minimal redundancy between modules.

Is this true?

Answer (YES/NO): YES